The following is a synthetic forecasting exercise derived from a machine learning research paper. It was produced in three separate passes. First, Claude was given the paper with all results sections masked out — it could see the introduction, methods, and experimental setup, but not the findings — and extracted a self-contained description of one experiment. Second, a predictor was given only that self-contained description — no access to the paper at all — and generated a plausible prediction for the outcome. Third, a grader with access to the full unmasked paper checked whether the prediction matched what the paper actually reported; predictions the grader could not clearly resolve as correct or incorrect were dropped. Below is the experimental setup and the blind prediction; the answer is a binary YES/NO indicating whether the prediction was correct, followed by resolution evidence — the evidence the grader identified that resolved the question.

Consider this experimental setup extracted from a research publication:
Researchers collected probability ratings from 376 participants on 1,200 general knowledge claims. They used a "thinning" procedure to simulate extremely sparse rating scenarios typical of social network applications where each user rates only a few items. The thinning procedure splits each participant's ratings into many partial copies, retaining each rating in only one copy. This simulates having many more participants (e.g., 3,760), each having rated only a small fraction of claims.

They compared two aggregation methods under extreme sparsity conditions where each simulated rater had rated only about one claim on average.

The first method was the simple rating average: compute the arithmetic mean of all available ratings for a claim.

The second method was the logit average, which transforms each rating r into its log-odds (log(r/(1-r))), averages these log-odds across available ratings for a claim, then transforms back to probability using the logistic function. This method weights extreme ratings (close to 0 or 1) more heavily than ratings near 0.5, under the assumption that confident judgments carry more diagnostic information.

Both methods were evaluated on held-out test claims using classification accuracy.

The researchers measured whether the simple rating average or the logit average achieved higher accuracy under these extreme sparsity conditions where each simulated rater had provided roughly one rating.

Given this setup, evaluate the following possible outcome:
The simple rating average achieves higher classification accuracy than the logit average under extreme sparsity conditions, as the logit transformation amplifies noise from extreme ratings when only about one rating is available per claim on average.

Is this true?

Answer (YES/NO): NO